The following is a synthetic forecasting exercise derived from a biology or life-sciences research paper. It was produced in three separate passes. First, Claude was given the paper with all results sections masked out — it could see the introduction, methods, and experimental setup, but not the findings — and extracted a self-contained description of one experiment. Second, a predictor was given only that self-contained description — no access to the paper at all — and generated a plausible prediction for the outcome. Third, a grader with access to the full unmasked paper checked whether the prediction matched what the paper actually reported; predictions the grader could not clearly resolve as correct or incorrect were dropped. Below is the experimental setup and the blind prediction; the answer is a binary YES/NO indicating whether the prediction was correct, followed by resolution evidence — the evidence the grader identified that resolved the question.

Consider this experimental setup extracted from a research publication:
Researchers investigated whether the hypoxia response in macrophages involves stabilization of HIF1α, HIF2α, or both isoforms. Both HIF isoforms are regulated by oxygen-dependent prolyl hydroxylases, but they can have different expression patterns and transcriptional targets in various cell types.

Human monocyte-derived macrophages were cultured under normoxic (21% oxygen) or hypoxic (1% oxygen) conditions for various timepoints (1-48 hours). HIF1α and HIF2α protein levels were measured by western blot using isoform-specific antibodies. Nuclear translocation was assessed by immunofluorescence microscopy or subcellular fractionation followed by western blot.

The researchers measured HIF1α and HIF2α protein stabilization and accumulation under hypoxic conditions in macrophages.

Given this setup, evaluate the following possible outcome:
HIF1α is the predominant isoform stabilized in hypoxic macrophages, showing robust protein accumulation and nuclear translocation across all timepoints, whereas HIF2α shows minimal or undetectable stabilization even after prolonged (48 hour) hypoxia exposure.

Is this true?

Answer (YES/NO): NO